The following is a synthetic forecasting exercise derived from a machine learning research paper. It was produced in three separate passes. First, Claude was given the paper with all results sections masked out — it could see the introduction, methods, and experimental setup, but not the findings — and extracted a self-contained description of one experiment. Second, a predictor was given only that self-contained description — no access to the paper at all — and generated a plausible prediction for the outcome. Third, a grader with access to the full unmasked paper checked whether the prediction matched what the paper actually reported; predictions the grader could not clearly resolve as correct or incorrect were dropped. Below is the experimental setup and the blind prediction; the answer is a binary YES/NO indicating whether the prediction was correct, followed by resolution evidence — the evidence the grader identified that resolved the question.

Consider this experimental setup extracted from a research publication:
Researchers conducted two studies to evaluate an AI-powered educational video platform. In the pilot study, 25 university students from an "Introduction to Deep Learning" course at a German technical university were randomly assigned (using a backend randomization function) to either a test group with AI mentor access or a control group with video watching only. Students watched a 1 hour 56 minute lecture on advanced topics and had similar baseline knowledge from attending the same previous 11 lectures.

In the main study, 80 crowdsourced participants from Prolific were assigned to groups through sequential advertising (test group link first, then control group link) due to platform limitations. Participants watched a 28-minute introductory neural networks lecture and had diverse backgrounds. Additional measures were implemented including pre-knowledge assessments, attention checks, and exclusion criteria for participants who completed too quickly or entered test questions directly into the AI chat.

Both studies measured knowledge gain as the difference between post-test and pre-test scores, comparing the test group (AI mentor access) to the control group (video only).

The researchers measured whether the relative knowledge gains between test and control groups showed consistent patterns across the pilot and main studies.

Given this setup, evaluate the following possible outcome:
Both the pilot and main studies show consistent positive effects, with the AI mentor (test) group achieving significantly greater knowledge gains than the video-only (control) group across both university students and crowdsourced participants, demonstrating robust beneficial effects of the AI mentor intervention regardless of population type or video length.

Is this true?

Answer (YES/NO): NO